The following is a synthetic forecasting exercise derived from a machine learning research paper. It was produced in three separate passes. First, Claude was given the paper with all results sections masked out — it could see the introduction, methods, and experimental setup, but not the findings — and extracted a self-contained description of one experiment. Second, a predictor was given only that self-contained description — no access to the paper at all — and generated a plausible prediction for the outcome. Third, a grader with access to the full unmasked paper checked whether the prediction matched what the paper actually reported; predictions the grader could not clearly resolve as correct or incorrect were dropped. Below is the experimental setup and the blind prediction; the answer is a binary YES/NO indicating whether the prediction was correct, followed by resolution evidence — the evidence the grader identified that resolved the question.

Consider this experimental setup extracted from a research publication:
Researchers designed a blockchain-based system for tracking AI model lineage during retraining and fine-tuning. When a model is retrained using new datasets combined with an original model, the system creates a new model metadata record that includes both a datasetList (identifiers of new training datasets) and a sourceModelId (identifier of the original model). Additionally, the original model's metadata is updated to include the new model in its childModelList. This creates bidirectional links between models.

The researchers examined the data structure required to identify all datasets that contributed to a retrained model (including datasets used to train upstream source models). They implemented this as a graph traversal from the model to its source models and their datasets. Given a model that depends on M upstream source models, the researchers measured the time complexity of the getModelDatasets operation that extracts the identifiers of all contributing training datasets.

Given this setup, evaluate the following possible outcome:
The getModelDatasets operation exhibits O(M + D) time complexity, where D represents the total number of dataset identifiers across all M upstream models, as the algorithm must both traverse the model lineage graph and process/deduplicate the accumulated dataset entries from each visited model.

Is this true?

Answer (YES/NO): NO